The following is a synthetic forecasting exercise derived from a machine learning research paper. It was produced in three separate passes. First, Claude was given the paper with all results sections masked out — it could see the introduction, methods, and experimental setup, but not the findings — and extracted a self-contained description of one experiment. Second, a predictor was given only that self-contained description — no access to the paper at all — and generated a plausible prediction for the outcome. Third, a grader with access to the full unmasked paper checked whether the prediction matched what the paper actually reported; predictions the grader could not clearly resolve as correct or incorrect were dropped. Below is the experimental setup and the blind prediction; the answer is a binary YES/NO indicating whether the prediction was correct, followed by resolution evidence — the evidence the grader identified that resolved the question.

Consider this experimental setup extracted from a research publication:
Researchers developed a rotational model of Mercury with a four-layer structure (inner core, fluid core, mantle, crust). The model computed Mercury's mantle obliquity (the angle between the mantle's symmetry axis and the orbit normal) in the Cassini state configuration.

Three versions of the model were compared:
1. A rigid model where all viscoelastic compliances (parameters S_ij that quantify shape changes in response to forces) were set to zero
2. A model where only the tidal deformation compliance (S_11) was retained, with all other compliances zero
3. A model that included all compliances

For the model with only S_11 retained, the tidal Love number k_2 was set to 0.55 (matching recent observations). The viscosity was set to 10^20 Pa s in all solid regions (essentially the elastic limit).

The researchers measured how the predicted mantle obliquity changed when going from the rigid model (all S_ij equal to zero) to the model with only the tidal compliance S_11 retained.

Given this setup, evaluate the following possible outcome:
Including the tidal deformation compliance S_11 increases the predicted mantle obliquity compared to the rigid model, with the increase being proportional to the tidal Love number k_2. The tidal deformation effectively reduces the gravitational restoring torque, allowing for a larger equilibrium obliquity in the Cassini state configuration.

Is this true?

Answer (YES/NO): YES